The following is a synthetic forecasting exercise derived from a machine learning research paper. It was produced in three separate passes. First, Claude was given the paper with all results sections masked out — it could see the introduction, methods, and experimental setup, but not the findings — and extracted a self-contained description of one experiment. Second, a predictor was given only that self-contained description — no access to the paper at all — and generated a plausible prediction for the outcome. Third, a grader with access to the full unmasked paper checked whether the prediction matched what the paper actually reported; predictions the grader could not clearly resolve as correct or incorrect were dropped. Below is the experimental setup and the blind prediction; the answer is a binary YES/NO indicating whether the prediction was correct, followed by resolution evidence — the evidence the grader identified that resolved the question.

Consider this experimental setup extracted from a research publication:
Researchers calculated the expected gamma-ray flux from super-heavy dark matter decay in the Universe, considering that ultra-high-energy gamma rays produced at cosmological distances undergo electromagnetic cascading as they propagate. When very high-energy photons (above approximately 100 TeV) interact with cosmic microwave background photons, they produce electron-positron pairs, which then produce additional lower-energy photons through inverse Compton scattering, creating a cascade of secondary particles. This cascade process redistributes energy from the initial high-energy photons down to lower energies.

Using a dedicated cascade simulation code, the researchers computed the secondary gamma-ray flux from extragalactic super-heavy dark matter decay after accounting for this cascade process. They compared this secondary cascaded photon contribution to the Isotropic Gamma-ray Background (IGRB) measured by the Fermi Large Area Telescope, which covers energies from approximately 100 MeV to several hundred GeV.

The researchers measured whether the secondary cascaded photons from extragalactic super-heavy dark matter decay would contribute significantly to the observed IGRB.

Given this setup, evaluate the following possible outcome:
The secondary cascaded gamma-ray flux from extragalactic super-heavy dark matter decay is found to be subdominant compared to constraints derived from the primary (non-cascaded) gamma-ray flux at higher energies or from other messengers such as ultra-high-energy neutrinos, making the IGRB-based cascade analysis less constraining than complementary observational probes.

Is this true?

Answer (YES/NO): YES